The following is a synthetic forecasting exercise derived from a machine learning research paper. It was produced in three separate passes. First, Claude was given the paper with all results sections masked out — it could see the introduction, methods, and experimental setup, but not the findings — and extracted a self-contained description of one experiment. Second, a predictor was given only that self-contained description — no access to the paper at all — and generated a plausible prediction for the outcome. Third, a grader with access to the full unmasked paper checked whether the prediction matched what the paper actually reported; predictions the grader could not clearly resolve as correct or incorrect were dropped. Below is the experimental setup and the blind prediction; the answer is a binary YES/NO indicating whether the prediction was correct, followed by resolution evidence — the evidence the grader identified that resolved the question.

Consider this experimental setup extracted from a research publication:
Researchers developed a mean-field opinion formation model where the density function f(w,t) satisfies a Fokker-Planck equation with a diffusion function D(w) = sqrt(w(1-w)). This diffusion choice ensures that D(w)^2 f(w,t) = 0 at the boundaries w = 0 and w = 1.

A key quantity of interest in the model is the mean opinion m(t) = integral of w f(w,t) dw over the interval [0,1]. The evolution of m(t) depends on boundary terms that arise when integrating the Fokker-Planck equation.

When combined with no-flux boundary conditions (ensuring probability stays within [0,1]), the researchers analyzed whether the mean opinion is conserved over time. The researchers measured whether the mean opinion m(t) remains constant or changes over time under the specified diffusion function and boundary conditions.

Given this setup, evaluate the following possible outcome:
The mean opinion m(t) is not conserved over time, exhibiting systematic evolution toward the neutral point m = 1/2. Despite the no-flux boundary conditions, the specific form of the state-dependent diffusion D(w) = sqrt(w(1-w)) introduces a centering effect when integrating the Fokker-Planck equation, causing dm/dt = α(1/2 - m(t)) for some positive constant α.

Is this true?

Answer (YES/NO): NO